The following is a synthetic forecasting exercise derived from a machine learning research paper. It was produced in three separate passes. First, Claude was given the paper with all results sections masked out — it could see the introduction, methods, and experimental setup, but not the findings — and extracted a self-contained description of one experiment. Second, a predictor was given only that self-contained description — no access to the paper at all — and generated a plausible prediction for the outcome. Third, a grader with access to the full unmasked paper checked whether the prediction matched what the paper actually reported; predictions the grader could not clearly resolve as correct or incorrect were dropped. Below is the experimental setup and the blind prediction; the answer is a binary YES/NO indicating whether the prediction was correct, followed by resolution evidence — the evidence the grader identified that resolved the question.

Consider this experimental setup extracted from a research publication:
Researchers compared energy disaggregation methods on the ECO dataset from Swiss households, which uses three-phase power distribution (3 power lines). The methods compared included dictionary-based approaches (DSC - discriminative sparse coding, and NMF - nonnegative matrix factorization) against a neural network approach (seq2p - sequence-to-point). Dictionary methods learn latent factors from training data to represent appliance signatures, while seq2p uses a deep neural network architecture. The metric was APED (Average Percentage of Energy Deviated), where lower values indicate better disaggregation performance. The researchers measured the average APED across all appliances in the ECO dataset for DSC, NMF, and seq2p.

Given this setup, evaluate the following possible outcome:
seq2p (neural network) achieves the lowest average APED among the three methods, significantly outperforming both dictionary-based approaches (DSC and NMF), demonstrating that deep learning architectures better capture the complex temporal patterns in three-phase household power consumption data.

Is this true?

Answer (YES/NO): YES